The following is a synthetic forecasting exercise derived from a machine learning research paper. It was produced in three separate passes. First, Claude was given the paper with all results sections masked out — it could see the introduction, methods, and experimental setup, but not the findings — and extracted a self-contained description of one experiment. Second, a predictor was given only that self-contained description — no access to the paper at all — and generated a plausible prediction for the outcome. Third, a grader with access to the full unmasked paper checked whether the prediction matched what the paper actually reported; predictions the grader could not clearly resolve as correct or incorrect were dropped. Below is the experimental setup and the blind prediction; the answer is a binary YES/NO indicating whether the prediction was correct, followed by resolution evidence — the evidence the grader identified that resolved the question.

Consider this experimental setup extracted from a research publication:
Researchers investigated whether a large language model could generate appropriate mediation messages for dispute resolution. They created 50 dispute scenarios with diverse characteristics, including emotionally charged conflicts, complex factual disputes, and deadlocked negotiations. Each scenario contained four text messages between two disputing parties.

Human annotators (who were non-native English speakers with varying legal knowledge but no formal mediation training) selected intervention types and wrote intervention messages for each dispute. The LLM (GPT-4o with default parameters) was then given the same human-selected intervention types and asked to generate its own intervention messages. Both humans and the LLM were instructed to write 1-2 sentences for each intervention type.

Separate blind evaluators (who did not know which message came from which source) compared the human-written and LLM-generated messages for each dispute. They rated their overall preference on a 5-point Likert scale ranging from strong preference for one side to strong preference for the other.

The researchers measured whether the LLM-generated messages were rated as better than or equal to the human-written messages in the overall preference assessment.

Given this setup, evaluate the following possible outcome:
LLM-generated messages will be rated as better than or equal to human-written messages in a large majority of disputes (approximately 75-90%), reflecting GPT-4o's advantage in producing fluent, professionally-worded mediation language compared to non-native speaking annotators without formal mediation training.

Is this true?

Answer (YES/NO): YES